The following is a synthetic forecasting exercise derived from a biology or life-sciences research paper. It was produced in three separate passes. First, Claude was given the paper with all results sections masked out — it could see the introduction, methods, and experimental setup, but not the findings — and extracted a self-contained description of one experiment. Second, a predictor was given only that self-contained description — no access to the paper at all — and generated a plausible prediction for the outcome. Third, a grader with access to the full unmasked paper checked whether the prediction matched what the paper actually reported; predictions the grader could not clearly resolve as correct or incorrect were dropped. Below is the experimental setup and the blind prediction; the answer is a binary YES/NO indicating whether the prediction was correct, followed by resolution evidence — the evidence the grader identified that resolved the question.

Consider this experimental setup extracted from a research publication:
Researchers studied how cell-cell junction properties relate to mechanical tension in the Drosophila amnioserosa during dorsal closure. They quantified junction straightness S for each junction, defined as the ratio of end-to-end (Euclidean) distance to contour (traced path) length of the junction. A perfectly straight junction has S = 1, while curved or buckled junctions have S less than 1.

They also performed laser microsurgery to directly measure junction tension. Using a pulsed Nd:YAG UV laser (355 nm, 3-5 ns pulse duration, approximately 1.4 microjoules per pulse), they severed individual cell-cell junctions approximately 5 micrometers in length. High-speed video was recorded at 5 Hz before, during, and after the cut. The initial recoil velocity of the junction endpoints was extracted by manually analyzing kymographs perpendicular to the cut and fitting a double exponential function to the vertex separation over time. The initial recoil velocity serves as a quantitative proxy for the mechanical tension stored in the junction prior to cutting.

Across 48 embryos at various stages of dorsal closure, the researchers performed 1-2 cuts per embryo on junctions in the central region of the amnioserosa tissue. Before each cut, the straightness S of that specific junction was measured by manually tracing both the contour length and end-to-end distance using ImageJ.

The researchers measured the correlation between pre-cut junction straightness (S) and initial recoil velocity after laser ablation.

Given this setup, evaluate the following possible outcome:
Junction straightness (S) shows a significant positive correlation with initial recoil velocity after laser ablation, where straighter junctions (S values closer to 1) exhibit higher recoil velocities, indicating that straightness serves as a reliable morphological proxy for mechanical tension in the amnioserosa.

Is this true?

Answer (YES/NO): NO